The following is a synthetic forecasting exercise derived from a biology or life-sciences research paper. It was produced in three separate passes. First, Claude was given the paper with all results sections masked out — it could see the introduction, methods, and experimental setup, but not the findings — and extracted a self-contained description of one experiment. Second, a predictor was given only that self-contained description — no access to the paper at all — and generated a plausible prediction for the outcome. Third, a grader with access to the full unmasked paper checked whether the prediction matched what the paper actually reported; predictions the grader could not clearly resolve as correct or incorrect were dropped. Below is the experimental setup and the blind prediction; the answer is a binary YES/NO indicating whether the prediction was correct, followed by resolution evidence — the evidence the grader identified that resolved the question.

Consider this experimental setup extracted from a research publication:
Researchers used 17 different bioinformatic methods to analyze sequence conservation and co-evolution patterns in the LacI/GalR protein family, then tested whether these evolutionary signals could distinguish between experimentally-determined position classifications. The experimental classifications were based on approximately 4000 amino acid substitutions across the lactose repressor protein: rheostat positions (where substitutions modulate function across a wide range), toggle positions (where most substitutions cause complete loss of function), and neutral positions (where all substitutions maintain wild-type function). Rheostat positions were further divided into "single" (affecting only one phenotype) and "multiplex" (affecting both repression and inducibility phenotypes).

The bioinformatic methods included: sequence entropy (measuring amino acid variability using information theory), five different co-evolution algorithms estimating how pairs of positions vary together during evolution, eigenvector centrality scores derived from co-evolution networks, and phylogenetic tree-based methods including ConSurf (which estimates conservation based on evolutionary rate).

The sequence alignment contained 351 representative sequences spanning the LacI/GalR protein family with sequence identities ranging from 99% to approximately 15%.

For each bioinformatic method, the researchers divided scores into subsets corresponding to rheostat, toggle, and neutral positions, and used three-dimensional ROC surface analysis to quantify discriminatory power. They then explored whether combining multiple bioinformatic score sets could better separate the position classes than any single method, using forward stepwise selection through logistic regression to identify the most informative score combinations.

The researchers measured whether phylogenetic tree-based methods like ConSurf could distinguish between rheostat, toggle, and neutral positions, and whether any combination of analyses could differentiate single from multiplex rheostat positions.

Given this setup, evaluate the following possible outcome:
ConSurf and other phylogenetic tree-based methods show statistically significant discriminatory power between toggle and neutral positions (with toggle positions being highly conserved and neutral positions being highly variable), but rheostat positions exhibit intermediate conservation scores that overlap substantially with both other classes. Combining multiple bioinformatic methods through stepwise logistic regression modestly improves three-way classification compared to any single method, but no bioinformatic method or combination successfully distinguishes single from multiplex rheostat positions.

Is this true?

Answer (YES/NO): NO